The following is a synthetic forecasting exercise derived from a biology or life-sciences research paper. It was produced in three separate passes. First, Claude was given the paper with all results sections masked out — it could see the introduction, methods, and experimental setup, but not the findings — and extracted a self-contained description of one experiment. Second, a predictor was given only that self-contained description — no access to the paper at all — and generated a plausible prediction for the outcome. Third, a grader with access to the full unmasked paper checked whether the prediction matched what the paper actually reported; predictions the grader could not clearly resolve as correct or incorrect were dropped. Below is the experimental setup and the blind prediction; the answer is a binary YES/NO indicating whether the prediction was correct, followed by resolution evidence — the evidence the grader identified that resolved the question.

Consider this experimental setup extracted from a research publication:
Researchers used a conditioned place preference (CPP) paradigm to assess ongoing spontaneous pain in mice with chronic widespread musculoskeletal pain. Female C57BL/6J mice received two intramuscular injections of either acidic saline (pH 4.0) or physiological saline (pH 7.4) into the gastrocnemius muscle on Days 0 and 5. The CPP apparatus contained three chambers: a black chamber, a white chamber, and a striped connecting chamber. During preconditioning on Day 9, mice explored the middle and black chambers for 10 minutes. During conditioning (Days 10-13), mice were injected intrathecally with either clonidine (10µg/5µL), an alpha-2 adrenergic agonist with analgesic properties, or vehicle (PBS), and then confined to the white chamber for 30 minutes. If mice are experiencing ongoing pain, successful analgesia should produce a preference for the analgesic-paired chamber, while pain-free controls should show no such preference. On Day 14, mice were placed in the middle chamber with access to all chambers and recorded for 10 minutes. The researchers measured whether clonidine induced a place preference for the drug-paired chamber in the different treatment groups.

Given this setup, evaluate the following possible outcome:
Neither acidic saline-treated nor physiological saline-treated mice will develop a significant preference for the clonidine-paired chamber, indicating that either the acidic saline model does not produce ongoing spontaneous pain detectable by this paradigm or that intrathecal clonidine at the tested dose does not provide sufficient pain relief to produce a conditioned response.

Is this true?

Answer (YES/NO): NO